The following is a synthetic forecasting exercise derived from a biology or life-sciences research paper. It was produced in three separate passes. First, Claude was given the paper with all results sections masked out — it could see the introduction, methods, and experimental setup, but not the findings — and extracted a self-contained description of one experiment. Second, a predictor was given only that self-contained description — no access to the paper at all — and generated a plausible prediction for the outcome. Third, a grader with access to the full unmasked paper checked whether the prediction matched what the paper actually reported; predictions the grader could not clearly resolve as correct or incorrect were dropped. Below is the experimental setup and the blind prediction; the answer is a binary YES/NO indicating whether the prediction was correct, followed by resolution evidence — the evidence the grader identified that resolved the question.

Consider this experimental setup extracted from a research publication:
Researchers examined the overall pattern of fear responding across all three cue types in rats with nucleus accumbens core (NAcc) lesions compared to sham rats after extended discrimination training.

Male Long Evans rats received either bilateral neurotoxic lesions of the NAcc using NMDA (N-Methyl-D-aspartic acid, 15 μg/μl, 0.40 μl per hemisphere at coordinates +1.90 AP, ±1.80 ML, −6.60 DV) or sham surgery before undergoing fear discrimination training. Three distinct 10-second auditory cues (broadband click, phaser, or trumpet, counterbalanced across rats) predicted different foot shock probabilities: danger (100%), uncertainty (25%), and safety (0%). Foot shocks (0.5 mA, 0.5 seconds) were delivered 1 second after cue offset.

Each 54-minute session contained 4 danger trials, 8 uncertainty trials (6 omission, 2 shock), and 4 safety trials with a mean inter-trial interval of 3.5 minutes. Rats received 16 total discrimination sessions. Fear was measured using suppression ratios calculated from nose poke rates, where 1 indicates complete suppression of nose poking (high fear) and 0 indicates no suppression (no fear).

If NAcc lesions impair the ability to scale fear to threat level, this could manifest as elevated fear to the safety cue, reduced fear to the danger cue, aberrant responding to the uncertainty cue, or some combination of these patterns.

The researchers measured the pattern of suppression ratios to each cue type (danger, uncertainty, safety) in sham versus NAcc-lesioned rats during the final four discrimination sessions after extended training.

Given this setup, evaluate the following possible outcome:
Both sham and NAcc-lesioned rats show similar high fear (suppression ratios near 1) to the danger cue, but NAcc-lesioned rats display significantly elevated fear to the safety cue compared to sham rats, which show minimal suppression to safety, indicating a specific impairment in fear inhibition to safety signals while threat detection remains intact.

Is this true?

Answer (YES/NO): NO